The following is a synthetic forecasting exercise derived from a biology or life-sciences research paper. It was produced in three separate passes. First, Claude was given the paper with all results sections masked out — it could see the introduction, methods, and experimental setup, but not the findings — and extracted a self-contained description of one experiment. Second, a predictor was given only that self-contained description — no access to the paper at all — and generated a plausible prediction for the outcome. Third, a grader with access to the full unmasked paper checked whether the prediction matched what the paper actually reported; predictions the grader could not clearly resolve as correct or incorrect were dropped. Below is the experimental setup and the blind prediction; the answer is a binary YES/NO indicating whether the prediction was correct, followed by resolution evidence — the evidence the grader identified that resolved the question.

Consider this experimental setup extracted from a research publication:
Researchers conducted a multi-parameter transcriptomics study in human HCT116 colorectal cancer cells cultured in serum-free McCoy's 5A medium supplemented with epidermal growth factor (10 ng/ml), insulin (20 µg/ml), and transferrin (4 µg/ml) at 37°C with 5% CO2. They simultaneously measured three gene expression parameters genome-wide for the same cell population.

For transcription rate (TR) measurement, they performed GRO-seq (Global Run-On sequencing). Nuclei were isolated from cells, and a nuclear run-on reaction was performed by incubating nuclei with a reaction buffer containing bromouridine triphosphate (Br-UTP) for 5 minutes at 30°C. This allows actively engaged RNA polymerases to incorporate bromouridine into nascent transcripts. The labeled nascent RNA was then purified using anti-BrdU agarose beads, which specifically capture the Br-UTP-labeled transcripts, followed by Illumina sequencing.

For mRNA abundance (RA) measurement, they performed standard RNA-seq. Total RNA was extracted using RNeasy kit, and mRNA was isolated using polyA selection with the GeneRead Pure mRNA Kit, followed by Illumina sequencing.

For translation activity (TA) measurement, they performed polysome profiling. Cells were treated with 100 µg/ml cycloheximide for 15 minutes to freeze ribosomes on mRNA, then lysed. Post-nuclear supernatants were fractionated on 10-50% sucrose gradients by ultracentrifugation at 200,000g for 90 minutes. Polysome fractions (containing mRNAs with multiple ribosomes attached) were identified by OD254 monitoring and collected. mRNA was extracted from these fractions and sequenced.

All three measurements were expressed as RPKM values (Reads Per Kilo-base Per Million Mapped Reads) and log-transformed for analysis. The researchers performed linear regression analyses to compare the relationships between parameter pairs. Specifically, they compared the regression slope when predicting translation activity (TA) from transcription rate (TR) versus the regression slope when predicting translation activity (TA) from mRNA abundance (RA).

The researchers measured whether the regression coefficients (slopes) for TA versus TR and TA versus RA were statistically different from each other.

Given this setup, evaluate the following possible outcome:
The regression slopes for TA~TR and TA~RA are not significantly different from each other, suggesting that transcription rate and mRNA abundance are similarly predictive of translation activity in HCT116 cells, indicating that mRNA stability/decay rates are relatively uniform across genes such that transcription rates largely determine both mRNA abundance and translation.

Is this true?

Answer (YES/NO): NO